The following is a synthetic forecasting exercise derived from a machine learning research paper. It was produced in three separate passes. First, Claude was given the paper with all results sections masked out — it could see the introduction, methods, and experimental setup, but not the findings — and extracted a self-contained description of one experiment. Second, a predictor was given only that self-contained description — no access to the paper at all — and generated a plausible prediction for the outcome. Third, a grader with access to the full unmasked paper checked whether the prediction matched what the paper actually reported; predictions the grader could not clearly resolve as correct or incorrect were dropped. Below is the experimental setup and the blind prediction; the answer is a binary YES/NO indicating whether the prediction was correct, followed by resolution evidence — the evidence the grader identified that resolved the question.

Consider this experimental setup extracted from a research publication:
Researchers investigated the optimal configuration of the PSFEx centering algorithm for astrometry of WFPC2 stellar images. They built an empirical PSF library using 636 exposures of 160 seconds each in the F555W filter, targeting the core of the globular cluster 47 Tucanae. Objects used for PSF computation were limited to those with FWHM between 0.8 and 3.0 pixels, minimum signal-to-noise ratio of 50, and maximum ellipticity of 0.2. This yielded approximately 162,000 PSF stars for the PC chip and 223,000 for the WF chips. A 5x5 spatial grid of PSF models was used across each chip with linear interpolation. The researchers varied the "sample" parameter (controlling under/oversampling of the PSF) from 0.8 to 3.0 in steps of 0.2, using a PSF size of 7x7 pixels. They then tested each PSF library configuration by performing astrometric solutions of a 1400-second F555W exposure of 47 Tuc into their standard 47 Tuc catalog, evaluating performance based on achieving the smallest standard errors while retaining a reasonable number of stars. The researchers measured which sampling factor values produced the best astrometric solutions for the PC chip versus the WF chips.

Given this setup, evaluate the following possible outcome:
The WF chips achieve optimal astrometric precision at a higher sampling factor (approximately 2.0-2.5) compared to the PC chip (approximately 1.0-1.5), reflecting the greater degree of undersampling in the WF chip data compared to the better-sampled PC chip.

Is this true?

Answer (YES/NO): YES